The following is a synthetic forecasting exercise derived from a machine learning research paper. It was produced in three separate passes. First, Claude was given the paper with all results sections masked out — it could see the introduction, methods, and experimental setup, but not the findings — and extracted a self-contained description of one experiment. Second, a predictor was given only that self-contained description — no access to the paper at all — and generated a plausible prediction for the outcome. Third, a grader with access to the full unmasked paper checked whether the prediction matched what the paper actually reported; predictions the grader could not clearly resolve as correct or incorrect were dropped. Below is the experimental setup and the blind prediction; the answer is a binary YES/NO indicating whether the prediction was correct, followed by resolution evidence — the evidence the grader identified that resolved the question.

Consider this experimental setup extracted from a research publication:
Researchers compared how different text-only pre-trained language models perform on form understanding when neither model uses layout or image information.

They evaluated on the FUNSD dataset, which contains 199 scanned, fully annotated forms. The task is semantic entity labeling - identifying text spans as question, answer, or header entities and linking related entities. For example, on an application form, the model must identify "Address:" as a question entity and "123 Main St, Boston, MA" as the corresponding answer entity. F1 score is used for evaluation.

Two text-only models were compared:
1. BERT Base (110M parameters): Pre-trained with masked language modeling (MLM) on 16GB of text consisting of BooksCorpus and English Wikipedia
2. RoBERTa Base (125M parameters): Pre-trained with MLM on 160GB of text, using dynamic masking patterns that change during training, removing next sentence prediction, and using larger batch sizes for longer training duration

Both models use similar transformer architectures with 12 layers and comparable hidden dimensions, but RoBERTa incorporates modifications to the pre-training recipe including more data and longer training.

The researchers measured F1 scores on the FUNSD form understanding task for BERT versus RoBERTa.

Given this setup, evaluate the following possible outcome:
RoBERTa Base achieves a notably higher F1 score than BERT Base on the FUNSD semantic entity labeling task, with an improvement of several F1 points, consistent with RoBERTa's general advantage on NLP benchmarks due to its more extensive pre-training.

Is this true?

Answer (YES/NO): YES